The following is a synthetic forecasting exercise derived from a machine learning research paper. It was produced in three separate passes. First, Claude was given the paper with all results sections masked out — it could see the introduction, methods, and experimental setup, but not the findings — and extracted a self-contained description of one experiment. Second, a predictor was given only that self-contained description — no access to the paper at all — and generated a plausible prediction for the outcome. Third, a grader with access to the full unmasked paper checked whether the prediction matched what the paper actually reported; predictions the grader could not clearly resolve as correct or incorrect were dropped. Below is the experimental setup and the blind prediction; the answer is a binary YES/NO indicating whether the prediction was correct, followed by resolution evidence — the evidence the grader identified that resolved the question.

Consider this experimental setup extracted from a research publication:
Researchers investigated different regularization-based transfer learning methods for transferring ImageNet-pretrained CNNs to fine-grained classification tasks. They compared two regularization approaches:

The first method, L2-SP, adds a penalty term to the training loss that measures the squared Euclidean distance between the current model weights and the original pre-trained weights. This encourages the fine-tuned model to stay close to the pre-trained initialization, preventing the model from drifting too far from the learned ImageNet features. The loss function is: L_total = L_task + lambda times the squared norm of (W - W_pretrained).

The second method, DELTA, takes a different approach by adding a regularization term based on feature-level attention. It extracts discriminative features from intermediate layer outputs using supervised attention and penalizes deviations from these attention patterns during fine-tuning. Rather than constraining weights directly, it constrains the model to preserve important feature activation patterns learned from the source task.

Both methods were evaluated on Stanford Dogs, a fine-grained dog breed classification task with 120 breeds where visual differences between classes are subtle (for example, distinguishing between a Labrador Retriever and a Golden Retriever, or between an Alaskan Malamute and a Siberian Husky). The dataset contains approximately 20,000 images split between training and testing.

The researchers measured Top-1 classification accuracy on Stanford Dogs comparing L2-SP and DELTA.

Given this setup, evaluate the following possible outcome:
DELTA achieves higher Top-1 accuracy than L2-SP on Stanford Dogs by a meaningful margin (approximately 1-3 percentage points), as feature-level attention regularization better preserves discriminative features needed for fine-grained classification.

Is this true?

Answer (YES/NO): NO